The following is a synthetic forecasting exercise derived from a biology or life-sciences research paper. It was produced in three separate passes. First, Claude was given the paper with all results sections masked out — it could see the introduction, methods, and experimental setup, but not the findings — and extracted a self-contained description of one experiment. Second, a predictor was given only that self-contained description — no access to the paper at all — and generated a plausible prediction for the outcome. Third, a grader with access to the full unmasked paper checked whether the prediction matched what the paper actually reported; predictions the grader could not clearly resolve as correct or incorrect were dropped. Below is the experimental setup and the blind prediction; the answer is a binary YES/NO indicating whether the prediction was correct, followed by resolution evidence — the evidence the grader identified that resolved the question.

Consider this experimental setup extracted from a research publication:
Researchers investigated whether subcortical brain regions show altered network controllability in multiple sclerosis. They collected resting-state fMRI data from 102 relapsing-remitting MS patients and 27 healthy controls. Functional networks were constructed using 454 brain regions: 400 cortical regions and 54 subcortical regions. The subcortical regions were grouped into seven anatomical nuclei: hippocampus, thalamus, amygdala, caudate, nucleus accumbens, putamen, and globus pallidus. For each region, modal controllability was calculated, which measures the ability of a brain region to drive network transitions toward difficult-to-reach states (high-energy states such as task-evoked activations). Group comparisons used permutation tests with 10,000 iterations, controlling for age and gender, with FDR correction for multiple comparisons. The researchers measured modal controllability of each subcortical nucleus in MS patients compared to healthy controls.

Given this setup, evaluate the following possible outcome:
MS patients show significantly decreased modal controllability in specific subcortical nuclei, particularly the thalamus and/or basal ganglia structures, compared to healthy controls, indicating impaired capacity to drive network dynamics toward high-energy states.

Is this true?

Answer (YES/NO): YES